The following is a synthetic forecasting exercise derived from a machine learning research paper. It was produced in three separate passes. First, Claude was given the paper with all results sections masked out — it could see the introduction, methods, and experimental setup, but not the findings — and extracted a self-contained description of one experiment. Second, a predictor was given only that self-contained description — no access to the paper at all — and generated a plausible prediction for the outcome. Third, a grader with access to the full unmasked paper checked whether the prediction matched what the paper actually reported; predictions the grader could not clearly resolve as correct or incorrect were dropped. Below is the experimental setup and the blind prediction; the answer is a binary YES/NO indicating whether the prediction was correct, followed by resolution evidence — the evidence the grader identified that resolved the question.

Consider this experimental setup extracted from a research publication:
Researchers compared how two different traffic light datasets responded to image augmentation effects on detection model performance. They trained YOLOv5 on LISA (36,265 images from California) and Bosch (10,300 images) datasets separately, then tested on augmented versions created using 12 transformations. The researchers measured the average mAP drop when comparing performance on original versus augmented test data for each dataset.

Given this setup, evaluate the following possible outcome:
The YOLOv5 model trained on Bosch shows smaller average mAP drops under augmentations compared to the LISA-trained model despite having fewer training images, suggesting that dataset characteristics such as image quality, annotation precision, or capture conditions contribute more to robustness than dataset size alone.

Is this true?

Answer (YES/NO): NO